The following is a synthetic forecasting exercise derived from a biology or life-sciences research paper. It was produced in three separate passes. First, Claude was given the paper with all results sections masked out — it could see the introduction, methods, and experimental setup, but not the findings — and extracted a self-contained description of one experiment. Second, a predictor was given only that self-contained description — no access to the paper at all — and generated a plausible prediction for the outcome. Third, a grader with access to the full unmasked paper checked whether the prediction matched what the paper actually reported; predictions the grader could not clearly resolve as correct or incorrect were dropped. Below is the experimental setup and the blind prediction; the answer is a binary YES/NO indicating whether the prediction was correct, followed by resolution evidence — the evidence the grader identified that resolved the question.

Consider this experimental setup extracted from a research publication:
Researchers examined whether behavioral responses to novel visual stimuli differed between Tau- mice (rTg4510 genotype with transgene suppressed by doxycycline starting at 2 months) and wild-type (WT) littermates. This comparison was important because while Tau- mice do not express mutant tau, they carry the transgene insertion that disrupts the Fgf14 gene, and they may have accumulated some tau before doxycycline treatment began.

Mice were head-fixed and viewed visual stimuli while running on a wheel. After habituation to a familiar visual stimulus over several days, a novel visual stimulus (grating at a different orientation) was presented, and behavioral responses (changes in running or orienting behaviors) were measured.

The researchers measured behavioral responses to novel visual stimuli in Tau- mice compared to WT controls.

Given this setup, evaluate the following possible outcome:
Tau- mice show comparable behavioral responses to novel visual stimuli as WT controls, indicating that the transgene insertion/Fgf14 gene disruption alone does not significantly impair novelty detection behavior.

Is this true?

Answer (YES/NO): YES